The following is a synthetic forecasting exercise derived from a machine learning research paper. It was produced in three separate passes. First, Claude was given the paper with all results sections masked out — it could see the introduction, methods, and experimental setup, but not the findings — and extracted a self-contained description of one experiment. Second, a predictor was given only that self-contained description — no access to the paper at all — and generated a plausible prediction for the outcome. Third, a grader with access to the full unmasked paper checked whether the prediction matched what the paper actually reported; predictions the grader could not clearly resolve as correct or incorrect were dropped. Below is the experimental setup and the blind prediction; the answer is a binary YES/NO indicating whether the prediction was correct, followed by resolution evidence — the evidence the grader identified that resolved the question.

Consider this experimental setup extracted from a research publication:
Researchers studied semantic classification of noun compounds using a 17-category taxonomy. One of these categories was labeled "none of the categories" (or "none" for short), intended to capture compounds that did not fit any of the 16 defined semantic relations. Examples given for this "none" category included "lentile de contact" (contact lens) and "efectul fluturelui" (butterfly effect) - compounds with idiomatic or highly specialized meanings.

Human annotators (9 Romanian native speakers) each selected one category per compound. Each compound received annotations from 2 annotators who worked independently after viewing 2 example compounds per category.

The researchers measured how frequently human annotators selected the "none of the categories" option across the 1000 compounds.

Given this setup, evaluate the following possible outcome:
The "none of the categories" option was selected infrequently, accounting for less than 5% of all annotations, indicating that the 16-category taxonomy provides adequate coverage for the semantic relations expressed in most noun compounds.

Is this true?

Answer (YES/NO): NO